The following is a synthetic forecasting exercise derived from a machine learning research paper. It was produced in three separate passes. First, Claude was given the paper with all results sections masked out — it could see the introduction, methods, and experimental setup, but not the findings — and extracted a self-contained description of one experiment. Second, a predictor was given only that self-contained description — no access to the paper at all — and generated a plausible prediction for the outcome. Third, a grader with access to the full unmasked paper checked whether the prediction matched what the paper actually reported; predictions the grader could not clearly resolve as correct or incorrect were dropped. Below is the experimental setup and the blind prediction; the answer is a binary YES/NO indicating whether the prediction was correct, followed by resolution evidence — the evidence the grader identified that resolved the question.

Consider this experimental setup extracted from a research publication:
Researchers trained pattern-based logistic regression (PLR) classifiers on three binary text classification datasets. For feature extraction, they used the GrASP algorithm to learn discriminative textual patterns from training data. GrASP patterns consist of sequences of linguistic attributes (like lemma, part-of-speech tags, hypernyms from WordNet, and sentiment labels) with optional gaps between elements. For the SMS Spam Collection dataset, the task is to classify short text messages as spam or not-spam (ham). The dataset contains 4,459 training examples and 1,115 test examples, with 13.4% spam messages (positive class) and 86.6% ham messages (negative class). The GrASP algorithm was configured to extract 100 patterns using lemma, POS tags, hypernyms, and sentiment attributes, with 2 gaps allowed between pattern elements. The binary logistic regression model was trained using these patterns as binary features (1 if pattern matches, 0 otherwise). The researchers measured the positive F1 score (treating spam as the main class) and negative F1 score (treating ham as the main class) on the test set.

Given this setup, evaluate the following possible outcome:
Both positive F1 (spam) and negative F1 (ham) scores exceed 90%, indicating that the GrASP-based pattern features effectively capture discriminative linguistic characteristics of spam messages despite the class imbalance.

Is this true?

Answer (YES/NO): NO